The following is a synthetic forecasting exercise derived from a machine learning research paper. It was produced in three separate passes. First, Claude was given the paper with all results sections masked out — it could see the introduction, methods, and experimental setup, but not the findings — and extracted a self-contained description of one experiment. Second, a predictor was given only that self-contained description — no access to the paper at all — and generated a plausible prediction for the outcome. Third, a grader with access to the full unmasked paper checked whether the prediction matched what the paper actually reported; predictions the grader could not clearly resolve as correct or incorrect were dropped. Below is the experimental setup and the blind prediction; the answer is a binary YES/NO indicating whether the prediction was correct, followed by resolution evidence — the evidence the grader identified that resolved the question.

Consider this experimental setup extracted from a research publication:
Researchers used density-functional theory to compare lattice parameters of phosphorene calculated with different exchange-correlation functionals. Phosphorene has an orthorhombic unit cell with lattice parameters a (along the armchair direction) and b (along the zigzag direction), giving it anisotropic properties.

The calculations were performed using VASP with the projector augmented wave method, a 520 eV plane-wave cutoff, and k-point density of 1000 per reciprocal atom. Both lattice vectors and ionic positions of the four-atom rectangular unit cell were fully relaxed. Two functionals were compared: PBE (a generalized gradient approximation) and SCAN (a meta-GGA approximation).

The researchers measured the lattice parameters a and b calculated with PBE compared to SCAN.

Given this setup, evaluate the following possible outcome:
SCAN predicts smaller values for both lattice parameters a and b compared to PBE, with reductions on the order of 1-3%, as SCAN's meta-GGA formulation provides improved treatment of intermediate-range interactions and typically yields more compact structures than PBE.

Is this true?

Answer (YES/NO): NO